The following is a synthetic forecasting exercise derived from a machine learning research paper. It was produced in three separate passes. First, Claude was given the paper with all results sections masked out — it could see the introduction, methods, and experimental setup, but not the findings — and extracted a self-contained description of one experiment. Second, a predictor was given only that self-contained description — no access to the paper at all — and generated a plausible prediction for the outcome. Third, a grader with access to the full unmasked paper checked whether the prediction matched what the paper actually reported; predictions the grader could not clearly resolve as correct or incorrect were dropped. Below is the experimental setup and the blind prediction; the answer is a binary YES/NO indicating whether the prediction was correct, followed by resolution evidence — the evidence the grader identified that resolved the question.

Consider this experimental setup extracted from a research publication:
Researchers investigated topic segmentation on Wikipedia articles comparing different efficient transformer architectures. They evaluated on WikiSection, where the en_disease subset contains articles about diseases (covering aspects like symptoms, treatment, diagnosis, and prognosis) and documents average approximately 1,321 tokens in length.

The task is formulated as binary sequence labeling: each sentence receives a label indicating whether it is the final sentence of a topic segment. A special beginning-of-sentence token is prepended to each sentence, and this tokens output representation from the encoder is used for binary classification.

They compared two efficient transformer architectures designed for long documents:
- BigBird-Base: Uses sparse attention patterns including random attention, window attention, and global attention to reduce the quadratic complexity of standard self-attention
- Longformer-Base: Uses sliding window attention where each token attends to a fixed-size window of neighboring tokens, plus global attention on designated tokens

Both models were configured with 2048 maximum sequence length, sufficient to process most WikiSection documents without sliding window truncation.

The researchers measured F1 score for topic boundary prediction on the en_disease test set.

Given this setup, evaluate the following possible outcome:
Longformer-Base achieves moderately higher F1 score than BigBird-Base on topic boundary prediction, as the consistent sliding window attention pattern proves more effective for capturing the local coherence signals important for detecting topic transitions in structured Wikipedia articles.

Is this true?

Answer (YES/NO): NO